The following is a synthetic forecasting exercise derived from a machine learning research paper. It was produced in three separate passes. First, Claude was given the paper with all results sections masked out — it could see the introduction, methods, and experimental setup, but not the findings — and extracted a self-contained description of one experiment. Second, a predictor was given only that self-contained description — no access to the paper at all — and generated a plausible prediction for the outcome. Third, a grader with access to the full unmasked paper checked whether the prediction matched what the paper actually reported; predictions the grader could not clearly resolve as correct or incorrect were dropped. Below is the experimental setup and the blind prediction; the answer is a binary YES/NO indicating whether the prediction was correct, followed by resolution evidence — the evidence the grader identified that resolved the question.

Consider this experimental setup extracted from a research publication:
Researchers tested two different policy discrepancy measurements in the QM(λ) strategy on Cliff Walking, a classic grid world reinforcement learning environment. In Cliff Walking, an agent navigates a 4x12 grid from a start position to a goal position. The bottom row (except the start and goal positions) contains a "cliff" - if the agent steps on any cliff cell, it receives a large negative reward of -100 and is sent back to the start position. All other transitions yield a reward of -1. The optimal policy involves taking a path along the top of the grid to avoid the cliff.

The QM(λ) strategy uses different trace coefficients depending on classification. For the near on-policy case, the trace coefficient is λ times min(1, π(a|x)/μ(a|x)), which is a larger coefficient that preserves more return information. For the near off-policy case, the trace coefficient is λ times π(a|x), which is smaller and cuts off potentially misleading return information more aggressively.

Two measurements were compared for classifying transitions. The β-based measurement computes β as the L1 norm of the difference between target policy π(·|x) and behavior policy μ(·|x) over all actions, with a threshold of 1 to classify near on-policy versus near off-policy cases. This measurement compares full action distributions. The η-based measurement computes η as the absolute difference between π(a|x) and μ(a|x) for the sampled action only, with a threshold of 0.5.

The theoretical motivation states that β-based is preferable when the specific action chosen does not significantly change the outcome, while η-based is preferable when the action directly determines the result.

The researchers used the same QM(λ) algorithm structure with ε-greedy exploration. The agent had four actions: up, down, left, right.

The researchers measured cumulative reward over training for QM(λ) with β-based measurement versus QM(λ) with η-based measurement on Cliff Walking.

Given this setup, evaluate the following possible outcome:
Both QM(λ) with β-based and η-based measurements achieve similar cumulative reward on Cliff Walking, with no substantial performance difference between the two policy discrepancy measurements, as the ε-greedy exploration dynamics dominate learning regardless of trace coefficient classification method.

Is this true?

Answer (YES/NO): NO